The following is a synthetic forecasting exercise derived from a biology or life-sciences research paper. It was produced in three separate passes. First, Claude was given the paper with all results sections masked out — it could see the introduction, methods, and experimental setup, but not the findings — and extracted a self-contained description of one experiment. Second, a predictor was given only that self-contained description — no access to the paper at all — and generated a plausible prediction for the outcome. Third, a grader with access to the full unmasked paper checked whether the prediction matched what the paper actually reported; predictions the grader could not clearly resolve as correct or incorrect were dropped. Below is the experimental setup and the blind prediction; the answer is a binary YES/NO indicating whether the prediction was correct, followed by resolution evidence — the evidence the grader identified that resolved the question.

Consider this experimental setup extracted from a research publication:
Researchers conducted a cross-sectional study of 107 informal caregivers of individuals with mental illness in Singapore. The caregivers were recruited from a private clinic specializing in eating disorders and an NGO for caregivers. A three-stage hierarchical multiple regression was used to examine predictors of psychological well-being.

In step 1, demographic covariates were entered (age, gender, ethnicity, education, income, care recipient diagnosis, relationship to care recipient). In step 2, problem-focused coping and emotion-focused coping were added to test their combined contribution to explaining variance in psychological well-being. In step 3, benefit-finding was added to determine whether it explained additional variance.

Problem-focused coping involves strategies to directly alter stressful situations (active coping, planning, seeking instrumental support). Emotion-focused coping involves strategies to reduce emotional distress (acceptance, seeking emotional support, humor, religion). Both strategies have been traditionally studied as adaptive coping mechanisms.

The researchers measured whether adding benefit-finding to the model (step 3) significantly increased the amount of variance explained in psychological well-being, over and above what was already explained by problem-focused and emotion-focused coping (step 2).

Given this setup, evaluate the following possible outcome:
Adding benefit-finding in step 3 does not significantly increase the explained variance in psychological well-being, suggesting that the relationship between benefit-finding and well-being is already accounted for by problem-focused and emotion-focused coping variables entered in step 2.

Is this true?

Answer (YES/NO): NO